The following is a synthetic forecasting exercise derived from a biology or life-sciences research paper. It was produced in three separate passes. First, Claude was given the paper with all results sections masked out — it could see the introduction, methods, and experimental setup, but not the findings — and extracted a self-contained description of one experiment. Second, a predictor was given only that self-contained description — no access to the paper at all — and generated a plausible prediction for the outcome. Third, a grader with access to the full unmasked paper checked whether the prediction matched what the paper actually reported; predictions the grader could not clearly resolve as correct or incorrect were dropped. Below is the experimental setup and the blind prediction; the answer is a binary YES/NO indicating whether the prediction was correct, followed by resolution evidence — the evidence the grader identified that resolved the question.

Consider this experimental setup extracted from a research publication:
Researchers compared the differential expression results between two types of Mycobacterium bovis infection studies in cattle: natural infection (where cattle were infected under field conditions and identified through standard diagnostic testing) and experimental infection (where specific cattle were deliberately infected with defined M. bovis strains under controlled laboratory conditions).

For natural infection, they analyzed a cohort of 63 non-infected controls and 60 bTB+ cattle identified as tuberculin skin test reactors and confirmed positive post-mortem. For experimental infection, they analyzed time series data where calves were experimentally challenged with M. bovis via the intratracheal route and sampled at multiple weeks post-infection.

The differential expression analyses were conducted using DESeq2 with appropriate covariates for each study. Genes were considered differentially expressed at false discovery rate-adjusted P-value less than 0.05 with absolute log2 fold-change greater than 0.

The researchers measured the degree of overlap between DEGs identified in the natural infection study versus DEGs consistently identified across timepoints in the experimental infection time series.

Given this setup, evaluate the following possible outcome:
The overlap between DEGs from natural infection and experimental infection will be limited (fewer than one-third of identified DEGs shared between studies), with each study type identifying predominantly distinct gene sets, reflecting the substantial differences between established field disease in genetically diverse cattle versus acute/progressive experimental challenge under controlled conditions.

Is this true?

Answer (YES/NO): YES